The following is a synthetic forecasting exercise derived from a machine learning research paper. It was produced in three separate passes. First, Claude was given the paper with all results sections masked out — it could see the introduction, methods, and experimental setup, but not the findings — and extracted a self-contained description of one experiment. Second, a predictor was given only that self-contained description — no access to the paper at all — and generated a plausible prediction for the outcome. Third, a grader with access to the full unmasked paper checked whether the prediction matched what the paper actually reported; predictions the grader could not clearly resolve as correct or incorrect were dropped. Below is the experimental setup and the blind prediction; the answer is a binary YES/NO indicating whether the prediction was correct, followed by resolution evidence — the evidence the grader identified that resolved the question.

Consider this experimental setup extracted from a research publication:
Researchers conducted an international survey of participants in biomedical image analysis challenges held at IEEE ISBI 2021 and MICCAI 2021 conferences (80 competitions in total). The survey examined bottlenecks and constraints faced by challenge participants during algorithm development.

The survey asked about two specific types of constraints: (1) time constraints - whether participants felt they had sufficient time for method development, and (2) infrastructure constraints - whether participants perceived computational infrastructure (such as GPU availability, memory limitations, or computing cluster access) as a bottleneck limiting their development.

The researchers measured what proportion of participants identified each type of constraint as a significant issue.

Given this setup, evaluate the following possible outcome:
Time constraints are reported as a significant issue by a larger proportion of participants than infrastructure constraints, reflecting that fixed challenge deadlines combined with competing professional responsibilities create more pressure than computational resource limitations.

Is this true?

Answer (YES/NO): YES